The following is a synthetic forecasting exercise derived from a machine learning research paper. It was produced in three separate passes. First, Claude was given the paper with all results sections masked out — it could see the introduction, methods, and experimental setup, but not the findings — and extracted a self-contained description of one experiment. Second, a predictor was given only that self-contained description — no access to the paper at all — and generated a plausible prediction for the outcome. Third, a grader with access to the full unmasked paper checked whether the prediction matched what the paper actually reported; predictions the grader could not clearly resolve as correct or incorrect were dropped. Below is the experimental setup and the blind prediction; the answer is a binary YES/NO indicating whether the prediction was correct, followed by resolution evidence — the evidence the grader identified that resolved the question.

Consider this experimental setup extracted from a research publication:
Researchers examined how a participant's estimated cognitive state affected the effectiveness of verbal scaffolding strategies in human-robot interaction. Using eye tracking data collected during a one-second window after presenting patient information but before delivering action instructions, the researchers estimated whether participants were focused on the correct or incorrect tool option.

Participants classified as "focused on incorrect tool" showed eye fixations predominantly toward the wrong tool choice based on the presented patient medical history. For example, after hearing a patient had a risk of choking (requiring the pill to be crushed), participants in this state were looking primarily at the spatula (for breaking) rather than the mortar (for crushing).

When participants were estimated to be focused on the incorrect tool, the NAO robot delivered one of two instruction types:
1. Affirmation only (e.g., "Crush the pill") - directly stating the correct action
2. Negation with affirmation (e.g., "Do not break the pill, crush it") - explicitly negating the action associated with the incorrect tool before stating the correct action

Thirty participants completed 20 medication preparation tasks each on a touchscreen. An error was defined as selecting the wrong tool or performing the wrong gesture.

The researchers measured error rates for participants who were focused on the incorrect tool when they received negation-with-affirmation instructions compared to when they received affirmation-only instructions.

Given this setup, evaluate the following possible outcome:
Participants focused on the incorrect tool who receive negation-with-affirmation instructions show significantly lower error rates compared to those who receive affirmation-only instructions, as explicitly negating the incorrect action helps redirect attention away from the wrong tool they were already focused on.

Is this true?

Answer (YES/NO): YES